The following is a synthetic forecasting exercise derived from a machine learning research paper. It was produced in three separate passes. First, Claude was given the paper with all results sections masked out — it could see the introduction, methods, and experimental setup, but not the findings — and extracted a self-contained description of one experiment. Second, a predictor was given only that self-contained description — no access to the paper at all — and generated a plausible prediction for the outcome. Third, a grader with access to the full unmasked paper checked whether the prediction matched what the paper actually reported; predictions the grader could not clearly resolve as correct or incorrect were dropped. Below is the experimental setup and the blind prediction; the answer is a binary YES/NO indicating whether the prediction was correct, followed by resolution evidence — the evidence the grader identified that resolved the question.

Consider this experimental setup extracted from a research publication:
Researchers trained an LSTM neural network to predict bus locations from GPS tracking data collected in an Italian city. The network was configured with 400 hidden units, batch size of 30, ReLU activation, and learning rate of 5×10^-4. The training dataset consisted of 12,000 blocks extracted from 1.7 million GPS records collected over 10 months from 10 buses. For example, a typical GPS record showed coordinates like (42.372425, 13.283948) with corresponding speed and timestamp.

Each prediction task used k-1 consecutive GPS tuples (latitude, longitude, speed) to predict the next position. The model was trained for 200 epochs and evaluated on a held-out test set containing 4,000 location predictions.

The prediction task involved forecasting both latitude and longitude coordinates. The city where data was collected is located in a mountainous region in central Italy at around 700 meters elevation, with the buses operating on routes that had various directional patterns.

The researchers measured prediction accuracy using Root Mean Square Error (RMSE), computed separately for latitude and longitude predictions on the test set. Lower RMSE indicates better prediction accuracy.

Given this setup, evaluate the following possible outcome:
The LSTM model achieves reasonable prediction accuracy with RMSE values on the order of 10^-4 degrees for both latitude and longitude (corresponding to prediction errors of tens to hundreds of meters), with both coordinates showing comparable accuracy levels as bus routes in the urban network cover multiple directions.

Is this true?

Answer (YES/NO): NO